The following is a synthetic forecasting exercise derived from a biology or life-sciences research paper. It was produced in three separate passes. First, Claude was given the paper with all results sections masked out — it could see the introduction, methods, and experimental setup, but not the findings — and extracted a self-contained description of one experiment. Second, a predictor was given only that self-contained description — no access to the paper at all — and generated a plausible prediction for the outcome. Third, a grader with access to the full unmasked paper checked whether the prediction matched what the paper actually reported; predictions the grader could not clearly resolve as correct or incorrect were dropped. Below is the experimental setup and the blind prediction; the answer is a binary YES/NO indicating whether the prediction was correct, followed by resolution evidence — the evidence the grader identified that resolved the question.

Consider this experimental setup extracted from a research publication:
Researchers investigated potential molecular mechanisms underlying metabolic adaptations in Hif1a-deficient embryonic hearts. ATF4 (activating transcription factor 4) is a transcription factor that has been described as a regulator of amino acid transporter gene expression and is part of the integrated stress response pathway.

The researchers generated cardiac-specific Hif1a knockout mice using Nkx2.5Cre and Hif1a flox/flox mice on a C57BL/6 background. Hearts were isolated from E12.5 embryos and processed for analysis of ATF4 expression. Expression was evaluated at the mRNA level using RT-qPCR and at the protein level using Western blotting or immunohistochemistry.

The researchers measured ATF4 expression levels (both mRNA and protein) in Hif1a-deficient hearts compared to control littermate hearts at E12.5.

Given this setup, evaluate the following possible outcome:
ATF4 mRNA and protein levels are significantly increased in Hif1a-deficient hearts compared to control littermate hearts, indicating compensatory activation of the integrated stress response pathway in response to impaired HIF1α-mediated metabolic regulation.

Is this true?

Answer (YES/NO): YES